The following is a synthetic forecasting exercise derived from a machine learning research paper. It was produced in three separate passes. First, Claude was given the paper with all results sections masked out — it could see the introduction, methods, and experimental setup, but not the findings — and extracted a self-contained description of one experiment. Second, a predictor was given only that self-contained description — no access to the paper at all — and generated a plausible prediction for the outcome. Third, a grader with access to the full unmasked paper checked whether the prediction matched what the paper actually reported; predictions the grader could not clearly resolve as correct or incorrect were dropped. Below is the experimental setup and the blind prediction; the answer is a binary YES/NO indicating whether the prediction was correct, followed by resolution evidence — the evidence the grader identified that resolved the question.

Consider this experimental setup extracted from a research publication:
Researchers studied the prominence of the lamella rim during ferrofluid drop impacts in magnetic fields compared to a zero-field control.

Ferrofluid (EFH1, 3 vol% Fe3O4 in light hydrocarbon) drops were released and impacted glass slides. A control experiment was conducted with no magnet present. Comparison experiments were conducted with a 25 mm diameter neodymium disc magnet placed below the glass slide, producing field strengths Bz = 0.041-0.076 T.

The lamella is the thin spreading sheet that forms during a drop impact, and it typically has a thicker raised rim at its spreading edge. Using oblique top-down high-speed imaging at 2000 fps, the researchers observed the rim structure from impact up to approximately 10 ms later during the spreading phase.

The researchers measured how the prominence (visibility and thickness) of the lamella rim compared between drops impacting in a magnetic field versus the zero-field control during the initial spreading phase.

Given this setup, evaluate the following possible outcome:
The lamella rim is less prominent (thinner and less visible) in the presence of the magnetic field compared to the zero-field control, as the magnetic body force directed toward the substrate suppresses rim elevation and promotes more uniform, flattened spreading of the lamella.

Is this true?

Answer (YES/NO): NO